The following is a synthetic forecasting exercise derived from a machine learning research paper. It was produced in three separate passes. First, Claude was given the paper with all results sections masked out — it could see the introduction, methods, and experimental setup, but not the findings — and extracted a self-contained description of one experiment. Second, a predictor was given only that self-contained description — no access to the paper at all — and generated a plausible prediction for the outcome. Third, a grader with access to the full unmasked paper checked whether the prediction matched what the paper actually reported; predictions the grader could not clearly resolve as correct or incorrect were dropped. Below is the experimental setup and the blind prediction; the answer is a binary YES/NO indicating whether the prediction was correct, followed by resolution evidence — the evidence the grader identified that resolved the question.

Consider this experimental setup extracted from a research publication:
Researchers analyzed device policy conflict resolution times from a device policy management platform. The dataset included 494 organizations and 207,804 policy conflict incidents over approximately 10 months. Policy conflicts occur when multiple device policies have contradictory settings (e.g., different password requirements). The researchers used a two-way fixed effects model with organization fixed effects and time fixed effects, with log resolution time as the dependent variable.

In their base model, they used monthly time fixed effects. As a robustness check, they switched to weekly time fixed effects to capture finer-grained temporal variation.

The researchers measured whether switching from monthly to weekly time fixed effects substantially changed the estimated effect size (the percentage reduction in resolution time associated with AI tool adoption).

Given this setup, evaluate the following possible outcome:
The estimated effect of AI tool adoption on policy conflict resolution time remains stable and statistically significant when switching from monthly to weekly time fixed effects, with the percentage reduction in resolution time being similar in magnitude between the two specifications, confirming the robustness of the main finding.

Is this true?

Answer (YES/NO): YES